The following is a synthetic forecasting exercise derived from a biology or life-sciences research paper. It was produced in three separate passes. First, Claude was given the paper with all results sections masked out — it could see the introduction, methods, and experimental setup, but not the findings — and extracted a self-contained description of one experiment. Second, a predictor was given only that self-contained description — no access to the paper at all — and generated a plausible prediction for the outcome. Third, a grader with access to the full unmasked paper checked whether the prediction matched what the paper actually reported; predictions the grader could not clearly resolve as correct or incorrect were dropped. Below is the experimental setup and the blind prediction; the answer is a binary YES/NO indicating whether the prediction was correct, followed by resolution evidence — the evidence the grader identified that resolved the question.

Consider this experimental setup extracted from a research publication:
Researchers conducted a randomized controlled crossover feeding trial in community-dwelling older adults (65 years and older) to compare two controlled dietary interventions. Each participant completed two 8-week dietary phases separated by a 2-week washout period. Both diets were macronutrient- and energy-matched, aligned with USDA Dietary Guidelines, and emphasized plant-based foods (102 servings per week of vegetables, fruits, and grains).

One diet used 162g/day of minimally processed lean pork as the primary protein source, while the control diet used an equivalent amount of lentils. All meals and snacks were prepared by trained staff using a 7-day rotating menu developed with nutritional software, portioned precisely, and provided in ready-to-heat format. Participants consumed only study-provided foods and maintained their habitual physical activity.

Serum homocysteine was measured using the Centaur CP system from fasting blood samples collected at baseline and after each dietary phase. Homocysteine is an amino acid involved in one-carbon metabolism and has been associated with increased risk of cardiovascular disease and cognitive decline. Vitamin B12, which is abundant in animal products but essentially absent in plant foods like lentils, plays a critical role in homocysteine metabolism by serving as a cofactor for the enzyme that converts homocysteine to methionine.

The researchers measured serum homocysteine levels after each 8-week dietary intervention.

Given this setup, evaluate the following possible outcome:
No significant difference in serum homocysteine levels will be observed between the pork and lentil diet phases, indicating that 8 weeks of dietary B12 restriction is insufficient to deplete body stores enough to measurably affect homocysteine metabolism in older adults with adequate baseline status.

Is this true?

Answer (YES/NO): NO